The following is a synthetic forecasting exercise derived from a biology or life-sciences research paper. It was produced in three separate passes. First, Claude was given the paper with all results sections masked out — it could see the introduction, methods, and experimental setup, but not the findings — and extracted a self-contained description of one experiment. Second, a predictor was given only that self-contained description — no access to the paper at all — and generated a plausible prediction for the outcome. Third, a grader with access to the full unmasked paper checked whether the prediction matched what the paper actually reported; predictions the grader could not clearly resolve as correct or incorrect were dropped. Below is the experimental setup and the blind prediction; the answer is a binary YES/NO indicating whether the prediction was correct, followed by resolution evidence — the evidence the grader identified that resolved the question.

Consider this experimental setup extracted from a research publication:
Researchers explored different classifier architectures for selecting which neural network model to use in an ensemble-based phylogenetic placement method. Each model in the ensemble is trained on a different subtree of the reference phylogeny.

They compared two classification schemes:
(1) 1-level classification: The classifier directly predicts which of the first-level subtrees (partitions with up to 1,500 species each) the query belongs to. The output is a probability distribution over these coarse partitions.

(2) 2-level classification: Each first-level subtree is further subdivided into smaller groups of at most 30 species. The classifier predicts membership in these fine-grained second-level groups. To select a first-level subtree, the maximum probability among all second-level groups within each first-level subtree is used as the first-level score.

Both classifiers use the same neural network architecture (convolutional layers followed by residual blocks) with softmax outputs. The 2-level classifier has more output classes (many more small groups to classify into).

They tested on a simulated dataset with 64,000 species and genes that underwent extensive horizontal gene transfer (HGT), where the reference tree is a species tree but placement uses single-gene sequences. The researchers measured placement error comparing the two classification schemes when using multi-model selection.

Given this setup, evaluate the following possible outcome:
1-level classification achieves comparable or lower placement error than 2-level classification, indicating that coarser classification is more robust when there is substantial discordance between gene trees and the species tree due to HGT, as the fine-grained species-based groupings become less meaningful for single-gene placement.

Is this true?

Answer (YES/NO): NO